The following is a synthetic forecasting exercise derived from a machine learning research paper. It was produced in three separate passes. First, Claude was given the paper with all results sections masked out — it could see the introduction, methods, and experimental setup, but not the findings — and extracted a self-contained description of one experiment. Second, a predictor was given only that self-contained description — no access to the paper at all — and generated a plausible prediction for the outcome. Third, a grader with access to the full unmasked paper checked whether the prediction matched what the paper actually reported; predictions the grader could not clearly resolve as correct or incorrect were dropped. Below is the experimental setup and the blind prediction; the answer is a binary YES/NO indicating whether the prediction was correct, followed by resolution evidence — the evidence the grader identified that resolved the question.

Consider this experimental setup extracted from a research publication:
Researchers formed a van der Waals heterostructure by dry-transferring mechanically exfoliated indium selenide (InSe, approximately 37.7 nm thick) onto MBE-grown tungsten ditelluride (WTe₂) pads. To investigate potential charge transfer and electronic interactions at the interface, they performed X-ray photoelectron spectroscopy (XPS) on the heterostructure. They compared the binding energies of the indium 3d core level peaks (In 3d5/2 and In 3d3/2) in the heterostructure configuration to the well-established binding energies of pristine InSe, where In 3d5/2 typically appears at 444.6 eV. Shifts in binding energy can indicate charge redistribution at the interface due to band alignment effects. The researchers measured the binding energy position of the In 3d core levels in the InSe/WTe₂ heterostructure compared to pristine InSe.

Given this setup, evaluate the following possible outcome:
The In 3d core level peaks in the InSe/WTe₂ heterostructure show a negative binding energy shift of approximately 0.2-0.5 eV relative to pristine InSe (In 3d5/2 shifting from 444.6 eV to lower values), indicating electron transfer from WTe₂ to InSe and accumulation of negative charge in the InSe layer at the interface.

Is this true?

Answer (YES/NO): NO